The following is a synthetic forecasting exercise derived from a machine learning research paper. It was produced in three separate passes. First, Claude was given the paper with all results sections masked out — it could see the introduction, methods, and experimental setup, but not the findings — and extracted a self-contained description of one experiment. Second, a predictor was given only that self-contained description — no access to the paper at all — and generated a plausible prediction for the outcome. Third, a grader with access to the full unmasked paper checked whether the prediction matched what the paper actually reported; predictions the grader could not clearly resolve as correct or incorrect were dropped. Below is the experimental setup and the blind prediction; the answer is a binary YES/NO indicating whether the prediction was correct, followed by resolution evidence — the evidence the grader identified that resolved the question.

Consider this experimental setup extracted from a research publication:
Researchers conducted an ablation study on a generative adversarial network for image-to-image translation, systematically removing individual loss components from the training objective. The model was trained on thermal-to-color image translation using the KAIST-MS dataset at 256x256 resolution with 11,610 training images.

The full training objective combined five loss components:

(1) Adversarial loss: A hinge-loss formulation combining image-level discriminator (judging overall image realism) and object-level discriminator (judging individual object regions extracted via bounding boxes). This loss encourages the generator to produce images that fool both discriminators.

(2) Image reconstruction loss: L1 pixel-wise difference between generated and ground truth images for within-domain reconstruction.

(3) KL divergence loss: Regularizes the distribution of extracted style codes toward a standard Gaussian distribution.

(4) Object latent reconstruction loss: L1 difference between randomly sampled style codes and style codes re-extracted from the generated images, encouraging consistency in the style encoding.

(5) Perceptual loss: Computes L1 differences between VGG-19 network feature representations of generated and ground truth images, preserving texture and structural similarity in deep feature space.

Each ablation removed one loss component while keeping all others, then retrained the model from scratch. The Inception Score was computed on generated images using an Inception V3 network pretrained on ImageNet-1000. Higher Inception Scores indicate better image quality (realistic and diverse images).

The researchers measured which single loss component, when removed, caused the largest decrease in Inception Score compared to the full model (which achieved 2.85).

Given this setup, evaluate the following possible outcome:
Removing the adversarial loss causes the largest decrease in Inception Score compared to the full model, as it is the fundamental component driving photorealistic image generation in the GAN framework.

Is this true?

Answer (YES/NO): YES